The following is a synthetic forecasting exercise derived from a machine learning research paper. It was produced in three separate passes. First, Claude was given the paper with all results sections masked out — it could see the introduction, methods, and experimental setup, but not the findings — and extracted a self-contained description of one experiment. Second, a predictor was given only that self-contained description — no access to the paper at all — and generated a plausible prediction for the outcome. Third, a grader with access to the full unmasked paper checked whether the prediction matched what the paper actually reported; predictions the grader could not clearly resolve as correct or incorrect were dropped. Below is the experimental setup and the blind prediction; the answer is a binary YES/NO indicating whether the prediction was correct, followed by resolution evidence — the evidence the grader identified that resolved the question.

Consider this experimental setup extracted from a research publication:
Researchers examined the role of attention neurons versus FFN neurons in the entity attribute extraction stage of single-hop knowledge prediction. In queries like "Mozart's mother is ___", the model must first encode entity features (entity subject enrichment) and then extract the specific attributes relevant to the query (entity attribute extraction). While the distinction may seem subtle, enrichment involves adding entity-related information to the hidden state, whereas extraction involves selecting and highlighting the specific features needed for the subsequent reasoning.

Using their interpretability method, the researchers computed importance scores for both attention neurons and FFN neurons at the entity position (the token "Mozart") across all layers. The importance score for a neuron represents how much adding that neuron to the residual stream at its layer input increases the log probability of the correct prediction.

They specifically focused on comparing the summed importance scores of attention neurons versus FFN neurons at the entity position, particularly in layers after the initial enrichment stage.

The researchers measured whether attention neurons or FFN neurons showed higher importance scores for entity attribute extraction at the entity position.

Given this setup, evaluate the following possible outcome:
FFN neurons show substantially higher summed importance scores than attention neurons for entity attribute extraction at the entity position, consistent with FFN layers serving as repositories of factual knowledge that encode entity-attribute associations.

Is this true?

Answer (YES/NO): NO